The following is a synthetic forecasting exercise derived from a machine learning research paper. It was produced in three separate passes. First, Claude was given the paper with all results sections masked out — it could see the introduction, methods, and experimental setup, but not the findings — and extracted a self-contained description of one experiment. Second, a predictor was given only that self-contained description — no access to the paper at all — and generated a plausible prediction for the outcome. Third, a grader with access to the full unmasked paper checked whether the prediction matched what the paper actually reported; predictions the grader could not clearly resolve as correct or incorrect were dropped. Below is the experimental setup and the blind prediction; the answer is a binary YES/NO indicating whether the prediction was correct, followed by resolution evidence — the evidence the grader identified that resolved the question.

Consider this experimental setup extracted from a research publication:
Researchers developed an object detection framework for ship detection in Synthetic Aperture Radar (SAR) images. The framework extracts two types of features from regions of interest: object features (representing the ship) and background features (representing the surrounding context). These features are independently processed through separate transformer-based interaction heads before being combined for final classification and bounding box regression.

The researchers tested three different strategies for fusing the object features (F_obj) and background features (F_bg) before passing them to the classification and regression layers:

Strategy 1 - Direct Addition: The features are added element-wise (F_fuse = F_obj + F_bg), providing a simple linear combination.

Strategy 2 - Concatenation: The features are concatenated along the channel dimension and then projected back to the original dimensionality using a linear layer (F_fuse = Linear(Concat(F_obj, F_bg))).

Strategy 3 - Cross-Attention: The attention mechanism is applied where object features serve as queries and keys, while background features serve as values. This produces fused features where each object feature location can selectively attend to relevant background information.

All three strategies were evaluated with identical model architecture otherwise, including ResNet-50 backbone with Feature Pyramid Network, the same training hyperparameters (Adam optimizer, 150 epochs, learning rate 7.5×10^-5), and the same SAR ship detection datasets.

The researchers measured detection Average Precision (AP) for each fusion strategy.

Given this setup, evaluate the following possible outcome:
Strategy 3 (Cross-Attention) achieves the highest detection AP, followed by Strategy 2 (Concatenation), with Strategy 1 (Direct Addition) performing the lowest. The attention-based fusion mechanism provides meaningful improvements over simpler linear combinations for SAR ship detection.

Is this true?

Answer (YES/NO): NO